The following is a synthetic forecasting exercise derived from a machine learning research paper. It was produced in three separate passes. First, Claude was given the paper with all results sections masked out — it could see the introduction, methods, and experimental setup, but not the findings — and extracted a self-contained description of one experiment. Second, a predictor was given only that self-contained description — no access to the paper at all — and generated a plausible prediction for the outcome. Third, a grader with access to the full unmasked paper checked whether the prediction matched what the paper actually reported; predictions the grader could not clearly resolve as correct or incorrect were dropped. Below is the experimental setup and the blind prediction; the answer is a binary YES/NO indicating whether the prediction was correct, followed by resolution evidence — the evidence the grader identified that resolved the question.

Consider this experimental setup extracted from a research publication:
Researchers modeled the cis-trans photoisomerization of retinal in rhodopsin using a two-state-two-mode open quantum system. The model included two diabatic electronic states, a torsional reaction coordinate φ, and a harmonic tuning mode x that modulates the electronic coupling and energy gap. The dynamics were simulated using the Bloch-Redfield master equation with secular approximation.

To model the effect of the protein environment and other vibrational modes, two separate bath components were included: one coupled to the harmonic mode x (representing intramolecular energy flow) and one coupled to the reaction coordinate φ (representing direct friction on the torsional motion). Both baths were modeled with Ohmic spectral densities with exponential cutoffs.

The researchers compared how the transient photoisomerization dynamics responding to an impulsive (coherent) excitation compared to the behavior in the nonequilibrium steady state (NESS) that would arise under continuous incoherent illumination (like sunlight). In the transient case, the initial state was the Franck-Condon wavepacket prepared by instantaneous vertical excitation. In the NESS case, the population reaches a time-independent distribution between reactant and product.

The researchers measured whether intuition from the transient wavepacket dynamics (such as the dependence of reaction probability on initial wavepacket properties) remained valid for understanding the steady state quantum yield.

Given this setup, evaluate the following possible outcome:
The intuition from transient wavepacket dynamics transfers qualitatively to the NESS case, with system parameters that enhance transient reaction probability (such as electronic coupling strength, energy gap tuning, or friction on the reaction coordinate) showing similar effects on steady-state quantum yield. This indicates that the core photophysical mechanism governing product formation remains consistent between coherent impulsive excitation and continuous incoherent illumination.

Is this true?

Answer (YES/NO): NO